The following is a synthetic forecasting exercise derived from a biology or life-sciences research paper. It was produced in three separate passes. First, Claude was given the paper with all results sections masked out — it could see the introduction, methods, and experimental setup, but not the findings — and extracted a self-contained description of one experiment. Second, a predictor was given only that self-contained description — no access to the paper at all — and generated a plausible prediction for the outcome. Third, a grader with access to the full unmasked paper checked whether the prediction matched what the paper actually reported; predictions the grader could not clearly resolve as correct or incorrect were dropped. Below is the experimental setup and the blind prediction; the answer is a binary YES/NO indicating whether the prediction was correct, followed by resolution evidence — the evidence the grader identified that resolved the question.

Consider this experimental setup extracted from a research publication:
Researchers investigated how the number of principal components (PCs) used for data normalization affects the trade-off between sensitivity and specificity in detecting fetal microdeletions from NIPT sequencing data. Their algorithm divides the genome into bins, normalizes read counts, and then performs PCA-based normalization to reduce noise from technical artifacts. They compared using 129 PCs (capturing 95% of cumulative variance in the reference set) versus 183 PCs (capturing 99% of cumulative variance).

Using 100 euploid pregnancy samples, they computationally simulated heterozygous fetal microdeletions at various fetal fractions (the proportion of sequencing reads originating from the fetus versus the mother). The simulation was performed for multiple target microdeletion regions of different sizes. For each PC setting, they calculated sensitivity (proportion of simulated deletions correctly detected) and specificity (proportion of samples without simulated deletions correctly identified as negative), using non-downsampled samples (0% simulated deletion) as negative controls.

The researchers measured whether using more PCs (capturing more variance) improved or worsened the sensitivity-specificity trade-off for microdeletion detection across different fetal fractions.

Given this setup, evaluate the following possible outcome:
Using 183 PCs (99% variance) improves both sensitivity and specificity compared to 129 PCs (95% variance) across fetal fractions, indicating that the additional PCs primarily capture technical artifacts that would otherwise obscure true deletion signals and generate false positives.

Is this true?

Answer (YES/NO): NO